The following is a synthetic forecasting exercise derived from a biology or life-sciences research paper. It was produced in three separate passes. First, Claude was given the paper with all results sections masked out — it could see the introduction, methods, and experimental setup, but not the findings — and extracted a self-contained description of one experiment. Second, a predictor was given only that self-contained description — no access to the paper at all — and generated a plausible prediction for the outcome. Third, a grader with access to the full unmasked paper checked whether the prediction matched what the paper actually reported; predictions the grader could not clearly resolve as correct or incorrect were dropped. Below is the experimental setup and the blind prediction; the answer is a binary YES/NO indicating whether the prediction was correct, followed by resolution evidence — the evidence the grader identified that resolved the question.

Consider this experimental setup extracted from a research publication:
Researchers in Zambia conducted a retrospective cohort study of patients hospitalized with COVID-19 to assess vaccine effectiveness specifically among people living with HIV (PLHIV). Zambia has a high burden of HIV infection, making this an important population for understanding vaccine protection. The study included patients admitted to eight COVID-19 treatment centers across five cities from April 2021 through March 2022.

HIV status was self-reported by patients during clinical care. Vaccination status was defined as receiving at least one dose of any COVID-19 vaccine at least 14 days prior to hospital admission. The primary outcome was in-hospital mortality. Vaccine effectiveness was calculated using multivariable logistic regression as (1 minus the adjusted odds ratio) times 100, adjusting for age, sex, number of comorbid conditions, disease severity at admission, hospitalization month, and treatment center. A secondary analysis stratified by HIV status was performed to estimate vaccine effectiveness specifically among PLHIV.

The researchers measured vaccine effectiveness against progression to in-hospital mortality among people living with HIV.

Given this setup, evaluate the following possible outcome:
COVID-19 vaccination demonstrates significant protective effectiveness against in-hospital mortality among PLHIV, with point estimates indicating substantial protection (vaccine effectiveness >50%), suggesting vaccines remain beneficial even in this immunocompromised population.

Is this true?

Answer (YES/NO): NO